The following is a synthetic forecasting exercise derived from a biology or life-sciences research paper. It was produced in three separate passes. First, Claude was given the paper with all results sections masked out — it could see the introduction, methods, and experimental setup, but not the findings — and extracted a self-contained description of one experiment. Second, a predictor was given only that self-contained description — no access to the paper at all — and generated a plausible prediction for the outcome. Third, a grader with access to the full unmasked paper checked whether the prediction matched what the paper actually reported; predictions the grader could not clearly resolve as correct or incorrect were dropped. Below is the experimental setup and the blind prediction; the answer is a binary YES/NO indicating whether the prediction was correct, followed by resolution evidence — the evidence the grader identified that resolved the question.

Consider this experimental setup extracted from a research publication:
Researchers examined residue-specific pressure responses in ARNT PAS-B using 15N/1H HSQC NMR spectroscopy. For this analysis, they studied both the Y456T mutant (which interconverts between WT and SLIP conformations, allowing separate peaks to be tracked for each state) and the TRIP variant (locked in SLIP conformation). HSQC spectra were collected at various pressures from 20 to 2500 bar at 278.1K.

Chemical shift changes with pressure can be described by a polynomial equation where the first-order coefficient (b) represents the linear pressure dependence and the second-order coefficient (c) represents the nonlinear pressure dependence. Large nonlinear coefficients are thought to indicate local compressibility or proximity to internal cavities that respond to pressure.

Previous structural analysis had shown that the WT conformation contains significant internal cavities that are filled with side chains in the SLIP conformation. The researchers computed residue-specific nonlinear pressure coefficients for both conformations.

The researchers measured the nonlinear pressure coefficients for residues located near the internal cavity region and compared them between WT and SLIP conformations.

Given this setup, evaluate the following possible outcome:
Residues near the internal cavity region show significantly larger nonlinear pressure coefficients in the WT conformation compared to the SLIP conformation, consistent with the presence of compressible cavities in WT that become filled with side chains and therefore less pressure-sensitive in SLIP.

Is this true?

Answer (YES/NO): YES